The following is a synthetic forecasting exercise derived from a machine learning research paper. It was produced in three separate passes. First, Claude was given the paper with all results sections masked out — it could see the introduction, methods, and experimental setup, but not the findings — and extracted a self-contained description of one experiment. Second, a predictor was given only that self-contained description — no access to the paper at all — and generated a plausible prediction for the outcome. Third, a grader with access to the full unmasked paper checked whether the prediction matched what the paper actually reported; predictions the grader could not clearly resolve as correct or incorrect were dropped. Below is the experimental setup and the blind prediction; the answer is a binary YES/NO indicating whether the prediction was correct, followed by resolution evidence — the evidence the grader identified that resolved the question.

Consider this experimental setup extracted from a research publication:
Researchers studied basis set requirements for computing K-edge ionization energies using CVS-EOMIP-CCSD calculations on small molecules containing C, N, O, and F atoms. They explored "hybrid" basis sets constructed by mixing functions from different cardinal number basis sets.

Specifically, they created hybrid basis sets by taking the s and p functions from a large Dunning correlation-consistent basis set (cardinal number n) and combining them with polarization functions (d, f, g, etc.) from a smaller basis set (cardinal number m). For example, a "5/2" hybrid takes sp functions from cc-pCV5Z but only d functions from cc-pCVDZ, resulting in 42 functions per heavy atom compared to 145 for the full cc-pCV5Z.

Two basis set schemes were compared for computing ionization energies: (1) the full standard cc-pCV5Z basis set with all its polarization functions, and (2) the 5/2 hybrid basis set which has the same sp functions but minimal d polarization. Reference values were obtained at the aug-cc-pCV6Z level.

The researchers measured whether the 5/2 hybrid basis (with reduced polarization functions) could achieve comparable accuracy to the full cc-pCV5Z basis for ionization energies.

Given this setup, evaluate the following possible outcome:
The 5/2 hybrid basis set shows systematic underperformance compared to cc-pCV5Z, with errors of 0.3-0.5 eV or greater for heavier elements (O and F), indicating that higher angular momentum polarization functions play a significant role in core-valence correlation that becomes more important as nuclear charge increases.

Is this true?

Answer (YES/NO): NO